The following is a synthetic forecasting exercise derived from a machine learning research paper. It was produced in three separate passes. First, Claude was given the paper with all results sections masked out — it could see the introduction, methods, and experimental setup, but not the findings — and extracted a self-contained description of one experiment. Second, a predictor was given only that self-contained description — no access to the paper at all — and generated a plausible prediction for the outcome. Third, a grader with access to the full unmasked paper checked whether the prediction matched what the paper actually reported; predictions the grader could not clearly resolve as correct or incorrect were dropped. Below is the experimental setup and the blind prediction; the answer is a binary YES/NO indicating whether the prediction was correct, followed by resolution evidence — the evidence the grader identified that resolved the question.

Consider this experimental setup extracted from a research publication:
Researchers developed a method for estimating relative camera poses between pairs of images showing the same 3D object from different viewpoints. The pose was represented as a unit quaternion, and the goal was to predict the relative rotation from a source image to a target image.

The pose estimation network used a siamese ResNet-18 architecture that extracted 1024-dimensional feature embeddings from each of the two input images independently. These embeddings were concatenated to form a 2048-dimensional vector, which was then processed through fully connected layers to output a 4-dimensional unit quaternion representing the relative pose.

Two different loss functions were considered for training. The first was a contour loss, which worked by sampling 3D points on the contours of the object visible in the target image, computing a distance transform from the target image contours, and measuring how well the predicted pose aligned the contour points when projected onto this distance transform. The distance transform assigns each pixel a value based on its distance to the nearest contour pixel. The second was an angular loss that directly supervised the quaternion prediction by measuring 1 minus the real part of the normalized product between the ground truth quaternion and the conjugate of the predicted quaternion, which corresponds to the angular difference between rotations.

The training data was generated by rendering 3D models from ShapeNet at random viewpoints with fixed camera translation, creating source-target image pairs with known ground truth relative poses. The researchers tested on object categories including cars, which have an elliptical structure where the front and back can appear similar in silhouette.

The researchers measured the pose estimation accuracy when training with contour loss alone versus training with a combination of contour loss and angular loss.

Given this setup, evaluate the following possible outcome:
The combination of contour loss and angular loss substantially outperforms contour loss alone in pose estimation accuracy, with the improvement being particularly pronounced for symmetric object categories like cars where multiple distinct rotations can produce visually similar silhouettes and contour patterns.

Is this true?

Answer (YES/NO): YES